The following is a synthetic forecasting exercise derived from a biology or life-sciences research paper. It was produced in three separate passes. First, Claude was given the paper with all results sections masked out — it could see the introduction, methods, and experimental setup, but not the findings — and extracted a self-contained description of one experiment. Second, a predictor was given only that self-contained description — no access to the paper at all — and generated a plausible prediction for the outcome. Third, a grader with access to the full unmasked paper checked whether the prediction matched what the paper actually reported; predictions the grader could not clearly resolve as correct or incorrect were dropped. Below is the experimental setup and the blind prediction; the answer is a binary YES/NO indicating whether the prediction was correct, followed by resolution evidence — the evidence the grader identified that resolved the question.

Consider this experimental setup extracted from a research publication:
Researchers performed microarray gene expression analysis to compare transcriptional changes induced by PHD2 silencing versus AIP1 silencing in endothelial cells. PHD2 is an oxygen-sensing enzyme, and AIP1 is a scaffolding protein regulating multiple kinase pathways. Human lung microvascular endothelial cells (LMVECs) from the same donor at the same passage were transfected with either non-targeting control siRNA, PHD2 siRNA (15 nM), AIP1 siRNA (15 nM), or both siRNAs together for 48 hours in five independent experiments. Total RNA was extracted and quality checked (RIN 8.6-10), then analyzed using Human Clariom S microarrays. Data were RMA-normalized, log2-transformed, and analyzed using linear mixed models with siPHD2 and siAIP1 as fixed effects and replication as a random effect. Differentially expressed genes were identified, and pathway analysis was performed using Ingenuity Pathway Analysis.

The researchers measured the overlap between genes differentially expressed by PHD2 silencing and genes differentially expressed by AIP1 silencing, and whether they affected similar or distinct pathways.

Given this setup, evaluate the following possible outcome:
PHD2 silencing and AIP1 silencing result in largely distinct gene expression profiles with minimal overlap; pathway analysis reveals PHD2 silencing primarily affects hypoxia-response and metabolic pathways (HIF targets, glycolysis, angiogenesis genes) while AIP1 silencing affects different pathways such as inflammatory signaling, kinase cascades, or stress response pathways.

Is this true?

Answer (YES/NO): NO